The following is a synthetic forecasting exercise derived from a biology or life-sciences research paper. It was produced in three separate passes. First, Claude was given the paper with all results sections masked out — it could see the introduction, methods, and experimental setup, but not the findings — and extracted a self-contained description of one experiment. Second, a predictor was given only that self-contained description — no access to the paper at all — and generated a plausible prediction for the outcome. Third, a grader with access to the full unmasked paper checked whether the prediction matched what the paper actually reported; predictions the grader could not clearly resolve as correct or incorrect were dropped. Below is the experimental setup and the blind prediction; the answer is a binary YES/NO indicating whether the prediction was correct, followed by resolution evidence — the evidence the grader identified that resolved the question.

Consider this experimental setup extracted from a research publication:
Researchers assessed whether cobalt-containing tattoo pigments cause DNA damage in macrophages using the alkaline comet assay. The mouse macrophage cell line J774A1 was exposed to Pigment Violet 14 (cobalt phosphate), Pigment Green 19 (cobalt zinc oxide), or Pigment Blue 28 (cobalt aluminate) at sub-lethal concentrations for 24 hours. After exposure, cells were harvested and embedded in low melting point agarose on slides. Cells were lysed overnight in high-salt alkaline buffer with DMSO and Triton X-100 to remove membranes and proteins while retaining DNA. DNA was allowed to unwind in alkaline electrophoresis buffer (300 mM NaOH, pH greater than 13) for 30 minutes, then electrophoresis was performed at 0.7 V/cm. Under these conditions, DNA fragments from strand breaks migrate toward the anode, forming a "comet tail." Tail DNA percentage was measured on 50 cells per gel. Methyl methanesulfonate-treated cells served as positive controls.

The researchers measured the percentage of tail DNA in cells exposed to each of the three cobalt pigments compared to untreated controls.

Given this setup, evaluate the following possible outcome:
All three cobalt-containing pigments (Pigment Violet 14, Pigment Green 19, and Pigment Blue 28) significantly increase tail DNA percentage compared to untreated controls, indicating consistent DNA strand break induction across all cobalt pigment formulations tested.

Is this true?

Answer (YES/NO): NO